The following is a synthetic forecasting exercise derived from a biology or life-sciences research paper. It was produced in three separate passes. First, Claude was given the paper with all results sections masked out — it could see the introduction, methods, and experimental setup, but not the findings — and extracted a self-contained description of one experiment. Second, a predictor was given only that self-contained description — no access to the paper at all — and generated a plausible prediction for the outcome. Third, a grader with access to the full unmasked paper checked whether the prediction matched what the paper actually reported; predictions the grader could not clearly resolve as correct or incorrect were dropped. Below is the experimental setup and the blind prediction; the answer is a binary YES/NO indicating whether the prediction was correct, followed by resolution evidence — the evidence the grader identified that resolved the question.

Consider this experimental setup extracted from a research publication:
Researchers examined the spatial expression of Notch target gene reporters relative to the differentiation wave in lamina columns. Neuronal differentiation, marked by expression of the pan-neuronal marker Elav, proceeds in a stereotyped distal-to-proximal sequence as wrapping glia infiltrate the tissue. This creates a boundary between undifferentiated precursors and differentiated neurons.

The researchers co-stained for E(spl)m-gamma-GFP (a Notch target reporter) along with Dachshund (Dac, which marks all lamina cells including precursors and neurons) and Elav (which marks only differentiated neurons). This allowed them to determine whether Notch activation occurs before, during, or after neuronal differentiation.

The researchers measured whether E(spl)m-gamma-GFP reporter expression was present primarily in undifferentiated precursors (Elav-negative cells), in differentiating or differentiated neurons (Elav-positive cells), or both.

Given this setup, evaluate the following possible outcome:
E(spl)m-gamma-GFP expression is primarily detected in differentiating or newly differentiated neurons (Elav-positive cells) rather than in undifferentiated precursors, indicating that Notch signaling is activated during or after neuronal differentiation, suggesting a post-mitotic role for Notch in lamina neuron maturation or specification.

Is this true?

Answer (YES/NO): NO